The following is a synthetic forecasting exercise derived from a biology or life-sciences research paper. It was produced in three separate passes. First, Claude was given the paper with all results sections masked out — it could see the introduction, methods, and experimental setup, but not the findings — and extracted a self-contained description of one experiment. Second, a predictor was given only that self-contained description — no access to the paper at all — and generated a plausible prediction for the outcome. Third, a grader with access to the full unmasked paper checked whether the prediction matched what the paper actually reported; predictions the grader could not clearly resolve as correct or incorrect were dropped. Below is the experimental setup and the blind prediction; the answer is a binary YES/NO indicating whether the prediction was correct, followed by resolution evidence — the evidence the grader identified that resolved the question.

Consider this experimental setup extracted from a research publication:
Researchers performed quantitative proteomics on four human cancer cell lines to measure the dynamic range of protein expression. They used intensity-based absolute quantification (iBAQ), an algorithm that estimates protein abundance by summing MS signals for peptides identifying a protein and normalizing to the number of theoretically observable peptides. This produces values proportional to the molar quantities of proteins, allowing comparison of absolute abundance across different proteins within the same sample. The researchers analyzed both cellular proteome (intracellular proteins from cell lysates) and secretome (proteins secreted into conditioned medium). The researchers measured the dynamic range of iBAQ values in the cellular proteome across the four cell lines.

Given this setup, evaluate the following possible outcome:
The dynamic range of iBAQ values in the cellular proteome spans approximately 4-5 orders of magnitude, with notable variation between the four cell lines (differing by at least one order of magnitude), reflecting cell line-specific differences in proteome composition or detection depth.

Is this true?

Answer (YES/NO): NO